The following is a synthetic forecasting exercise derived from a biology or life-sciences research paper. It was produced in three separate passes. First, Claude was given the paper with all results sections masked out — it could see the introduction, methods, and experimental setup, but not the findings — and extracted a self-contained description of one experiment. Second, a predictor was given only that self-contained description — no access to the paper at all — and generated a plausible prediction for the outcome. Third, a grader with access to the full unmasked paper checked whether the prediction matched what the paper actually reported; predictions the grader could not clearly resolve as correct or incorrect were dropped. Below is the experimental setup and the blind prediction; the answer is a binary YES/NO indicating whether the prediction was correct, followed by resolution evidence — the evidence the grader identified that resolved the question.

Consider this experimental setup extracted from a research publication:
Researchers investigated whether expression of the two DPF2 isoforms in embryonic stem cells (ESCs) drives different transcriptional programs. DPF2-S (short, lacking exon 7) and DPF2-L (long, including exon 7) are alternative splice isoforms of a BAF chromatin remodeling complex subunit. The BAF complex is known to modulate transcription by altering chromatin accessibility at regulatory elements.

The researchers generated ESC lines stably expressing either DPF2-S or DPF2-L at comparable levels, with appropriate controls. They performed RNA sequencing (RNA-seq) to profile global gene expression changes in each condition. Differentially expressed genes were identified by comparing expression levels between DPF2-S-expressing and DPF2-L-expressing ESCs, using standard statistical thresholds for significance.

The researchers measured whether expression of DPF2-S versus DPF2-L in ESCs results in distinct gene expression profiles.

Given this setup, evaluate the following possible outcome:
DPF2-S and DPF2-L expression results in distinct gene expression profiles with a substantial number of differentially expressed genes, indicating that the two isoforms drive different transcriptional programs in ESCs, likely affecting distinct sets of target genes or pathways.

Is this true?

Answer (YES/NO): YES